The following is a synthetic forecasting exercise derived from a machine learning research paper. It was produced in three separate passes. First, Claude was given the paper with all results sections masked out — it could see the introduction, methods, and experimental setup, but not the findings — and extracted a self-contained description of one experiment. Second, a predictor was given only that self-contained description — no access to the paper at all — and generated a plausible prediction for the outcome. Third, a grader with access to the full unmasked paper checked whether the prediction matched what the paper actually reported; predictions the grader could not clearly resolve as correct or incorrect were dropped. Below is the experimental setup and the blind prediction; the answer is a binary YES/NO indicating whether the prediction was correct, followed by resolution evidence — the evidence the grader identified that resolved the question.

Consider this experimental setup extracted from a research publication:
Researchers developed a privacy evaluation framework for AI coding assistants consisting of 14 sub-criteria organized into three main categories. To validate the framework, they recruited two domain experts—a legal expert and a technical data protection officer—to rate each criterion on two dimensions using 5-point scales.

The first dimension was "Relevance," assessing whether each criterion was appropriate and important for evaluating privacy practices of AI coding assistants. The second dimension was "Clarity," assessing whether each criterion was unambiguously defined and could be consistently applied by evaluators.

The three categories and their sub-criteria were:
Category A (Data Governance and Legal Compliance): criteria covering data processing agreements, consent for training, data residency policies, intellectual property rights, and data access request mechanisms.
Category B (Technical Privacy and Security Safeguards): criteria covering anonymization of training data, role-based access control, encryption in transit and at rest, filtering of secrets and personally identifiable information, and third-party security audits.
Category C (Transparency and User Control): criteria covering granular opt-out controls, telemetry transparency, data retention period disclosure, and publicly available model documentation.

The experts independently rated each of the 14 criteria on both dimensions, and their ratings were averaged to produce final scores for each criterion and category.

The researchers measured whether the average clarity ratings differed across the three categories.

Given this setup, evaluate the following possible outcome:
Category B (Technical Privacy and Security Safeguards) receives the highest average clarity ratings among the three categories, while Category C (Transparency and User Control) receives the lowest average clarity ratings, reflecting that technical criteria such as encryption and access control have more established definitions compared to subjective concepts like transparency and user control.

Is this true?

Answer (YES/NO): NO